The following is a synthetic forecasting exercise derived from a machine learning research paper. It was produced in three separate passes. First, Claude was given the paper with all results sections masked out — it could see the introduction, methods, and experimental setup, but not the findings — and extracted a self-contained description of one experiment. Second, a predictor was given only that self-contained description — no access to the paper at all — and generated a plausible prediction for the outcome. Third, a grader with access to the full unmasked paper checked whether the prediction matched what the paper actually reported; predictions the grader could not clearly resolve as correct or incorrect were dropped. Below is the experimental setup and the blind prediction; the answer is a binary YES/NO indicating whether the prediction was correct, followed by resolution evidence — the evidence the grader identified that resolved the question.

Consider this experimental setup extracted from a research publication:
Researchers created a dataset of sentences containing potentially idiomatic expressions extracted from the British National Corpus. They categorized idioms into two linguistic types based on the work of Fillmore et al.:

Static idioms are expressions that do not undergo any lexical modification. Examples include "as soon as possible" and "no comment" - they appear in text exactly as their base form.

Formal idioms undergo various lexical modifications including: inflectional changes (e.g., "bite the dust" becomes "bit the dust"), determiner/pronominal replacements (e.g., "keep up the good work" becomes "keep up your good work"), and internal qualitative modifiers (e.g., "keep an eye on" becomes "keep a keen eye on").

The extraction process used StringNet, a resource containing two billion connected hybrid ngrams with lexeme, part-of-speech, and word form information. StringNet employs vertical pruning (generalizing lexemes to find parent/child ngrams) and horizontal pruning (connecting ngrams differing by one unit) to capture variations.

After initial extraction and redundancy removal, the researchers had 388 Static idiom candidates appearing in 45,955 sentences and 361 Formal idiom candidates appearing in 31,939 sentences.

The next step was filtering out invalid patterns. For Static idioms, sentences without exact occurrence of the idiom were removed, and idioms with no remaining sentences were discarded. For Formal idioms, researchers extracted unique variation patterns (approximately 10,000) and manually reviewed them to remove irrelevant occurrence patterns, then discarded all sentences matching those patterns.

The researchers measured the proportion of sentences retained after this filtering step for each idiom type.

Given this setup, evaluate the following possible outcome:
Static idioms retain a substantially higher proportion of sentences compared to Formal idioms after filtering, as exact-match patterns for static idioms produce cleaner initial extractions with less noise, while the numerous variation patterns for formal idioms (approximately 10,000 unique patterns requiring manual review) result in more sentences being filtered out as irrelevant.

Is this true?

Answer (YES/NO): YES